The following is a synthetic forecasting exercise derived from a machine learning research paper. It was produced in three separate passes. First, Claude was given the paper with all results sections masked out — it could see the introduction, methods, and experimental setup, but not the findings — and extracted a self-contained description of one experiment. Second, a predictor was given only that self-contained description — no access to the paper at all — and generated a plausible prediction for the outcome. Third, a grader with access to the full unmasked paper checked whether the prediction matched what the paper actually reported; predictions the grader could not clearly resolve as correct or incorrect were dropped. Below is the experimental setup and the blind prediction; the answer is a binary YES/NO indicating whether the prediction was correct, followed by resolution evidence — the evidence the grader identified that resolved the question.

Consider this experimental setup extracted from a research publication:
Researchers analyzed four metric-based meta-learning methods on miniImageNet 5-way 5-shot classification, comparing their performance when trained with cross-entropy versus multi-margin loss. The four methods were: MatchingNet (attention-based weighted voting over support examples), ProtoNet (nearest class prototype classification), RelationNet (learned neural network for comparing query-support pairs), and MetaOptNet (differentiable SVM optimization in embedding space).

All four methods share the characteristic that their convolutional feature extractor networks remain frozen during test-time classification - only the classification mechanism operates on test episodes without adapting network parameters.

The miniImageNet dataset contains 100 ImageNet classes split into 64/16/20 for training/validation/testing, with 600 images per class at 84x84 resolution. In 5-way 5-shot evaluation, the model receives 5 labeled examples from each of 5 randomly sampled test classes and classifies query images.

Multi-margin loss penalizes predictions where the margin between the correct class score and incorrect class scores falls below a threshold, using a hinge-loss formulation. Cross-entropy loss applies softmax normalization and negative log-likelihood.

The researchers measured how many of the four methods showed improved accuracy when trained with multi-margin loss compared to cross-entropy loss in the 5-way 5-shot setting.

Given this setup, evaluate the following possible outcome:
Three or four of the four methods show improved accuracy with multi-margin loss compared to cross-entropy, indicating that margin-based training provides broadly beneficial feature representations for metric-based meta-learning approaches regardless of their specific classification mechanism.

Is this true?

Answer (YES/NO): NO